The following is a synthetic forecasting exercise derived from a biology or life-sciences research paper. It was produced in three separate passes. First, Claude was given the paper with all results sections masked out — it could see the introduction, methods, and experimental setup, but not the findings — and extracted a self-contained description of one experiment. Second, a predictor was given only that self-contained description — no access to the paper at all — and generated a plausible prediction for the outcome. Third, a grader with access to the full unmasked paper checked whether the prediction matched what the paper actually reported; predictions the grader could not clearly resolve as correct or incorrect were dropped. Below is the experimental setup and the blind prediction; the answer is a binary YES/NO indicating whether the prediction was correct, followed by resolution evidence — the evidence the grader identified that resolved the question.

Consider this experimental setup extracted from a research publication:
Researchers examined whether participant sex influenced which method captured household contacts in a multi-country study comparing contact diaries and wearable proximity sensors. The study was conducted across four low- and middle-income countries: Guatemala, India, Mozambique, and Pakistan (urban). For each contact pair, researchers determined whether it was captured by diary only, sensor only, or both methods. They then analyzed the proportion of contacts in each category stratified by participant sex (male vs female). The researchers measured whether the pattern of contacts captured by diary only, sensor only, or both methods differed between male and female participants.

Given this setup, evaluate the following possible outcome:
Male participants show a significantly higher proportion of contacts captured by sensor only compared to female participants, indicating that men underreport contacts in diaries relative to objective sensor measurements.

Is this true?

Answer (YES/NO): NO